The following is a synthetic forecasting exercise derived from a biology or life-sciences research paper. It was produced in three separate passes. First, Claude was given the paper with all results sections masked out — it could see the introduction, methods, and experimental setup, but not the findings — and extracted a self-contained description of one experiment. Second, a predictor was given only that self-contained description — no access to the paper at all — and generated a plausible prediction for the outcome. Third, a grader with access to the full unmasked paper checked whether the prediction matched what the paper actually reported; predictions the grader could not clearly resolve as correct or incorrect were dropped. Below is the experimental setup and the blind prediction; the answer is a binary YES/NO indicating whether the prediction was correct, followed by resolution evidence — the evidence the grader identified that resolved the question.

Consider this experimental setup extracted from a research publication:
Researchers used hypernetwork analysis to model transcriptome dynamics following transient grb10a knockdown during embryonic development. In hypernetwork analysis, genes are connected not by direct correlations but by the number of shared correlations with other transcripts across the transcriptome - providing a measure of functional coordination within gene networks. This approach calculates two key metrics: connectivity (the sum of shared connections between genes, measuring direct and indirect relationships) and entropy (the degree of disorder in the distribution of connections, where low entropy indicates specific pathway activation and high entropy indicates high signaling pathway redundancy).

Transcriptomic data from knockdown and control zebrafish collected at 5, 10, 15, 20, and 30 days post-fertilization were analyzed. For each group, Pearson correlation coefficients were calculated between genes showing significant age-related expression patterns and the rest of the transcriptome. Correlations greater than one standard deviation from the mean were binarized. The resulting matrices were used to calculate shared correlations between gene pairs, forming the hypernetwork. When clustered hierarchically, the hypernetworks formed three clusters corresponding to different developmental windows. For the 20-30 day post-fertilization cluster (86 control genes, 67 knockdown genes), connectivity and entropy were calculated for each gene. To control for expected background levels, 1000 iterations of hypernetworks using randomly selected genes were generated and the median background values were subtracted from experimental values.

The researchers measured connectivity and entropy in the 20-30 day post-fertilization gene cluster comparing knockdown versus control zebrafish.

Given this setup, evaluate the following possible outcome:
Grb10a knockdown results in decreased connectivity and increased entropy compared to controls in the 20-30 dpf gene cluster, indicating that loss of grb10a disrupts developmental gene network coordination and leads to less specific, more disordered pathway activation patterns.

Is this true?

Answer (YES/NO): NO